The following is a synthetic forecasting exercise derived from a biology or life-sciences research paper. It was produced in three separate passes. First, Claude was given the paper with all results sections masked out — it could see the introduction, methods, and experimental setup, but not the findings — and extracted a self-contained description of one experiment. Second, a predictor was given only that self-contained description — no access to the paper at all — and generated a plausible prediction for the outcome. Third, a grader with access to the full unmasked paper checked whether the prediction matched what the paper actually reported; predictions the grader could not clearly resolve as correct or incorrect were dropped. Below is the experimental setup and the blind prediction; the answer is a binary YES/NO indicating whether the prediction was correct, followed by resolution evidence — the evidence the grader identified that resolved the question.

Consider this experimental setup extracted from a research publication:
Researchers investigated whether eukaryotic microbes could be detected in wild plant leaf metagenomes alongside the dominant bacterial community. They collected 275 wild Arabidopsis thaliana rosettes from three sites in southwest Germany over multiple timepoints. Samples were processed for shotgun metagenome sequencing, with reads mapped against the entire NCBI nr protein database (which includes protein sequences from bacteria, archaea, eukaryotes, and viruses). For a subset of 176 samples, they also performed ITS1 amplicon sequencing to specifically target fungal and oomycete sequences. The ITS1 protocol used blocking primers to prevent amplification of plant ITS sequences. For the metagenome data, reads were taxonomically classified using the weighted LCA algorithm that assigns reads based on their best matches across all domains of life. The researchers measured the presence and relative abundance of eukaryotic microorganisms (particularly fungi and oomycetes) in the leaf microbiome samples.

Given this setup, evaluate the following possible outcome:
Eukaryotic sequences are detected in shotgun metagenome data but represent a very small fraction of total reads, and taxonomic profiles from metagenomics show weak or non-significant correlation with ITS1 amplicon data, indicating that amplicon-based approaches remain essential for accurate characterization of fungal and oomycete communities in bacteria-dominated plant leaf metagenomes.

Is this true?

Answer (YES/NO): YES